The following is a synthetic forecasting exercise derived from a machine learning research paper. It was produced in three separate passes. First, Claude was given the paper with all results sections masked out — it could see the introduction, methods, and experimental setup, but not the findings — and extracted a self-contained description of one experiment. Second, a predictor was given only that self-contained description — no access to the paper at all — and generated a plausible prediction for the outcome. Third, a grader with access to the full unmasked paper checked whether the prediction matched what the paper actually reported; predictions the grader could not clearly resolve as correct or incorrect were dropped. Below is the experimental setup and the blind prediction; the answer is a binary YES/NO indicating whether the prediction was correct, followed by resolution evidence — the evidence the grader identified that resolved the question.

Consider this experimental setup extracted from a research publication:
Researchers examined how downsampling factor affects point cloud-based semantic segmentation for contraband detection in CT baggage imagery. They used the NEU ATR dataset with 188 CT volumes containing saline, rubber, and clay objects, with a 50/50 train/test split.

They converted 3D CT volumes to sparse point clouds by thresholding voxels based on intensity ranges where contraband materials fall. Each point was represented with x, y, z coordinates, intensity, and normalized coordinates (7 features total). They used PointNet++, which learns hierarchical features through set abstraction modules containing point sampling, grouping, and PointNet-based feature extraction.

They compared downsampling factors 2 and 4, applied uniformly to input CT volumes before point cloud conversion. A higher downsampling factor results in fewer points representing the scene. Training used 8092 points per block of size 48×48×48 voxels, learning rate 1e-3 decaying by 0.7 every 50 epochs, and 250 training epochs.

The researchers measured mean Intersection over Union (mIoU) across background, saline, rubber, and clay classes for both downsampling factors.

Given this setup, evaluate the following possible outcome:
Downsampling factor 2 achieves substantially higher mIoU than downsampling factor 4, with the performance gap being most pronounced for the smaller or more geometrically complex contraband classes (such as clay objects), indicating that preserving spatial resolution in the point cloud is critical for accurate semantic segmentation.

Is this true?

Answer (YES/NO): NO